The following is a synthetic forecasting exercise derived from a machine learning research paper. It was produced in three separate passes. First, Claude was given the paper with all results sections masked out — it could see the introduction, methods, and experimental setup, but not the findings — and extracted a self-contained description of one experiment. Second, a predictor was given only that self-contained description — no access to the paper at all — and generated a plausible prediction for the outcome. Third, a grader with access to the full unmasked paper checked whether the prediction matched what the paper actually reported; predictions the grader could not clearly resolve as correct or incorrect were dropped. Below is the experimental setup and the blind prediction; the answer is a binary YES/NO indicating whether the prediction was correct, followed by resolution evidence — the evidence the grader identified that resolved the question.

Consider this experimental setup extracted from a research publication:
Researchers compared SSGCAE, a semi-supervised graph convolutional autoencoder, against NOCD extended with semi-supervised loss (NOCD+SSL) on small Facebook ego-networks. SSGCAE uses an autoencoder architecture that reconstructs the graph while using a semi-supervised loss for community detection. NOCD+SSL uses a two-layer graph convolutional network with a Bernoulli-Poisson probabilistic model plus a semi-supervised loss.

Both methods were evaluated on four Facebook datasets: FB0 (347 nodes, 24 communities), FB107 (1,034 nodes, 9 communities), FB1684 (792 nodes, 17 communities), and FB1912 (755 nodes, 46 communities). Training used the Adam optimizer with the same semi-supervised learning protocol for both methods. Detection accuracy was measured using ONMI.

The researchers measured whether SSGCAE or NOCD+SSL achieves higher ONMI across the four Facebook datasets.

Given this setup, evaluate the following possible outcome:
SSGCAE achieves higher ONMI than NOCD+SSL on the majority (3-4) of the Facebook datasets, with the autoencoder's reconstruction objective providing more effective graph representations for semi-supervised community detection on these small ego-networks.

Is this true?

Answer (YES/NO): NO